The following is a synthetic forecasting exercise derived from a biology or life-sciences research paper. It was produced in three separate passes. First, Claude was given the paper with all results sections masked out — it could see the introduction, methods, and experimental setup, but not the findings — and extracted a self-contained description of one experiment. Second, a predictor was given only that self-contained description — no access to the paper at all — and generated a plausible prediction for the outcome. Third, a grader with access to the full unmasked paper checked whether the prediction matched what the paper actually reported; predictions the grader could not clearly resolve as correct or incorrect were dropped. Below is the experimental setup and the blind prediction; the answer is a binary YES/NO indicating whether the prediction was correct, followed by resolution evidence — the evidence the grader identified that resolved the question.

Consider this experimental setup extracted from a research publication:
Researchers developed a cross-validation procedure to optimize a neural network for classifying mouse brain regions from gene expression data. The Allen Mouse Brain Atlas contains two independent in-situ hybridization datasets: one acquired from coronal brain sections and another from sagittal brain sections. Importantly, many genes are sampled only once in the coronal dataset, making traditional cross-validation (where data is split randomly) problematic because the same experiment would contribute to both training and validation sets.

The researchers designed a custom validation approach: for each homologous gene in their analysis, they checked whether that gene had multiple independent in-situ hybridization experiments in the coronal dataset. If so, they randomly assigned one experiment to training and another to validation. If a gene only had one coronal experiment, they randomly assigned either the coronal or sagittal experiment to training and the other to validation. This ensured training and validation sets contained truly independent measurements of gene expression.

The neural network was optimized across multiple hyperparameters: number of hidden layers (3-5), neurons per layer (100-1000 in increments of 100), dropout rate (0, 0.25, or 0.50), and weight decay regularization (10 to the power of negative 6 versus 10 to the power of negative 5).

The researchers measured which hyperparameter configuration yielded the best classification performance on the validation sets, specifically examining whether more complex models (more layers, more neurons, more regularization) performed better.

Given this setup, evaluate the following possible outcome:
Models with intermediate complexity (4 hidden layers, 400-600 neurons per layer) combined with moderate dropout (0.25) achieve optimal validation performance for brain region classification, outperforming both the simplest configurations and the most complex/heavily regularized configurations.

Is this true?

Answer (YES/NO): NO